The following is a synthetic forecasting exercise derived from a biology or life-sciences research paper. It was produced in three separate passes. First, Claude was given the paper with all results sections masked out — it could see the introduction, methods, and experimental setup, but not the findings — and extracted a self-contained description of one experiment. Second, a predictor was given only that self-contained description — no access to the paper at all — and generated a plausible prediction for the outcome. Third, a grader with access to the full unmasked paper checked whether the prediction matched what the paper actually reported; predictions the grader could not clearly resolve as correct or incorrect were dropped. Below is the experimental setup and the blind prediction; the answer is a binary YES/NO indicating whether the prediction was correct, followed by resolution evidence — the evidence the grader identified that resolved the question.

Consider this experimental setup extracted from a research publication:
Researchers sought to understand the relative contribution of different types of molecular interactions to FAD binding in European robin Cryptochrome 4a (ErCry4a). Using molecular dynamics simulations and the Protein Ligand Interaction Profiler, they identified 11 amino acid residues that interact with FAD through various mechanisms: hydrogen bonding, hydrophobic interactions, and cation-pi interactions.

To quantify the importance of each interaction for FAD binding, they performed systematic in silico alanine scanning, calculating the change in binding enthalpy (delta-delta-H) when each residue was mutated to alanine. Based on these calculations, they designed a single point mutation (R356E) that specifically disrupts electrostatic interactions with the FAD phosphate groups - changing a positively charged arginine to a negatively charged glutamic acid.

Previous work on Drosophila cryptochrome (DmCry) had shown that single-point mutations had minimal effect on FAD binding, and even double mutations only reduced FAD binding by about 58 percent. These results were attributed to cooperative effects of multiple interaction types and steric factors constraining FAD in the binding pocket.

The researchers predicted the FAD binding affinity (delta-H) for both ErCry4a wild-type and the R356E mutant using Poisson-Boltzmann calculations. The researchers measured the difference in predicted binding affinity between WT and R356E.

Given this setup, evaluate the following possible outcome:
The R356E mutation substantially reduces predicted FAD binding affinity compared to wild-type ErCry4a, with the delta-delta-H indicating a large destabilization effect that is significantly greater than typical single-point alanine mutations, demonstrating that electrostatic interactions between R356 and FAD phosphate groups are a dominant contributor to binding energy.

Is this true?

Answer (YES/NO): YES